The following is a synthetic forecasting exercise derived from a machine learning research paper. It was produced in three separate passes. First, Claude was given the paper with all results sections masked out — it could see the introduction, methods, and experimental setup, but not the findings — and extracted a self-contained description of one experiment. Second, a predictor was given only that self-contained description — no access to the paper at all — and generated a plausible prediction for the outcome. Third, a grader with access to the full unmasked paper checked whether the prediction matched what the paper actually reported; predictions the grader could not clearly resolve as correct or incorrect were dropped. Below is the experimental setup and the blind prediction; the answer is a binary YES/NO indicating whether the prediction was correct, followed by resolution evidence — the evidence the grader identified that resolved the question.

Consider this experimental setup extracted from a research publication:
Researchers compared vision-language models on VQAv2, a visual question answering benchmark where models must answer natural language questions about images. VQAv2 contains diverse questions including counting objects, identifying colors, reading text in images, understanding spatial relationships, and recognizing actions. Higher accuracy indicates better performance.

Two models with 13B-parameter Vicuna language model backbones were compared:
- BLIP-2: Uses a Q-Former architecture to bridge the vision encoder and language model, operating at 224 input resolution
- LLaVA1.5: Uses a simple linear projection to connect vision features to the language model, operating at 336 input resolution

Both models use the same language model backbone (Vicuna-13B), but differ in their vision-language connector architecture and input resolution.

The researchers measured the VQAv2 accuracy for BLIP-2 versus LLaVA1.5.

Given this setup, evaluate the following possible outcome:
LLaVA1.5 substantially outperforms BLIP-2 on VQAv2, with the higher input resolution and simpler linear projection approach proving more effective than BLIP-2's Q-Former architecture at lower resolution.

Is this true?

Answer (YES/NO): YES